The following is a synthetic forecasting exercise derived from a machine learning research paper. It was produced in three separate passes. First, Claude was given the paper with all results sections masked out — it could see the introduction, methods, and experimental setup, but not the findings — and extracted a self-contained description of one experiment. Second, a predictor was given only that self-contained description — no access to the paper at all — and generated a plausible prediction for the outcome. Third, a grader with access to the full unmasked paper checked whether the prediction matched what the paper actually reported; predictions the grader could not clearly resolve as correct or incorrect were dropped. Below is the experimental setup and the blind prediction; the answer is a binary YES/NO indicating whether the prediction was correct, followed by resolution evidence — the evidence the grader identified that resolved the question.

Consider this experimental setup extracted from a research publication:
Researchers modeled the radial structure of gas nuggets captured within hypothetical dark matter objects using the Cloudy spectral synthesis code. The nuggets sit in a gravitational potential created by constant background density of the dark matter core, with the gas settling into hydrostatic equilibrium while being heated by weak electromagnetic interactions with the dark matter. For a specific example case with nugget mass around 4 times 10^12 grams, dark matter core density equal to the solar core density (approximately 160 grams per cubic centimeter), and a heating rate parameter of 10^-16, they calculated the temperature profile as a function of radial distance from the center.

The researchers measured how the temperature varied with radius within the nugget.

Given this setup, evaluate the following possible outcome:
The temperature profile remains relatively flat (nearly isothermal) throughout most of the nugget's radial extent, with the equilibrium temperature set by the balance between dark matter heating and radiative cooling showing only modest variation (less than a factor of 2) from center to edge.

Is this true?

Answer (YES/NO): NO